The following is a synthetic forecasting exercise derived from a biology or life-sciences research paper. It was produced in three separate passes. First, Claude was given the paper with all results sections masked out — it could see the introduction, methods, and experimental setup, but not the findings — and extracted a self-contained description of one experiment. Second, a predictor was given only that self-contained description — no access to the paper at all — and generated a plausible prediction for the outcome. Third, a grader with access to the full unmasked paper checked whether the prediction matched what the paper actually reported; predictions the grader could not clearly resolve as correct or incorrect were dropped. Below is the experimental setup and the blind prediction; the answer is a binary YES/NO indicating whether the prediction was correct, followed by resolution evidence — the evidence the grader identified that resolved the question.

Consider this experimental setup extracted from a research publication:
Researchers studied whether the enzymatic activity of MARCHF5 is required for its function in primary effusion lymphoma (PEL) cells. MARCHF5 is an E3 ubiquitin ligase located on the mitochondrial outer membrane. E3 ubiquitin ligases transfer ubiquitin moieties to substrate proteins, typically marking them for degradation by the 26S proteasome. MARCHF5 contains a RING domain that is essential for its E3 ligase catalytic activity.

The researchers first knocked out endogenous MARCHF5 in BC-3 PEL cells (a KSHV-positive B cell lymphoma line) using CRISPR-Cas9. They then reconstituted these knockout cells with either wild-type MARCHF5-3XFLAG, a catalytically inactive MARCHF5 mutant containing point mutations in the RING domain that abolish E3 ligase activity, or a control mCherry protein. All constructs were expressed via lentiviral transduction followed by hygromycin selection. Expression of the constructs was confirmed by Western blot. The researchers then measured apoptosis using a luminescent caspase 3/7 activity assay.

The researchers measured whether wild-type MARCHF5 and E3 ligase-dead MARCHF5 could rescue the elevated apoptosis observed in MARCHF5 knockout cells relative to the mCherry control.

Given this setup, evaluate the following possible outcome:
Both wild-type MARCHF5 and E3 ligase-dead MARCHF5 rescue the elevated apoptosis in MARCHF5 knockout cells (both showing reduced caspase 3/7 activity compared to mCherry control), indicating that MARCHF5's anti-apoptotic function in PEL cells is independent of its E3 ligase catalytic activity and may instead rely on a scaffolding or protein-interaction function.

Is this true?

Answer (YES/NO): NO